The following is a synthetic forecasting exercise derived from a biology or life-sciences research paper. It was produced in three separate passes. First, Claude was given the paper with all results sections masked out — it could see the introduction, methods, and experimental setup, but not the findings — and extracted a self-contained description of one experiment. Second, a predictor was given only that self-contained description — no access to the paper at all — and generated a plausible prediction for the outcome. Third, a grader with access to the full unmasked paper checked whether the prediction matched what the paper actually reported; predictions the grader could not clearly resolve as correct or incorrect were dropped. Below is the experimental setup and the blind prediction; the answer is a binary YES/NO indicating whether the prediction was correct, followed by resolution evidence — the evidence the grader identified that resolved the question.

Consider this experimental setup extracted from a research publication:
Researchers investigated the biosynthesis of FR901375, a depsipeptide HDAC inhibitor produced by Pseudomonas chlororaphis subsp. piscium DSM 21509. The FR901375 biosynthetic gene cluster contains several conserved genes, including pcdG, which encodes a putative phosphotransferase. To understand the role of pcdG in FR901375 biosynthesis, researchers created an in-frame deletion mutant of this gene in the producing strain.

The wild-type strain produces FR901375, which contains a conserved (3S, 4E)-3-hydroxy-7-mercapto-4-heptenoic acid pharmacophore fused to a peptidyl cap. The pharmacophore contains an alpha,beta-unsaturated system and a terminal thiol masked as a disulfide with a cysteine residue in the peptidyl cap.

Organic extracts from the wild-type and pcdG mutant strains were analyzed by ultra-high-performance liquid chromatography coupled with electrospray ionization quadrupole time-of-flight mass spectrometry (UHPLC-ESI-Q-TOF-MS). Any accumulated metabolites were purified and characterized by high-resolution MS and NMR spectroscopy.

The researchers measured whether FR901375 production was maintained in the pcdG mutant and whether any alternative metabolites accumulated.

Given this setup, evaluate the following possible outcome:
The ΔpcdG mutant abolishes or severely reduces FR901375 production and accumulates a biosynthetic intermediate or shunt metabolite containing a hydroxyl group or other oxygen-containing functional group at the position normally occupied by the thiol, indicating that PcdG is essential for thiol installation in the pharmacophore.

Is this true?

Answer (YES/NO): NO